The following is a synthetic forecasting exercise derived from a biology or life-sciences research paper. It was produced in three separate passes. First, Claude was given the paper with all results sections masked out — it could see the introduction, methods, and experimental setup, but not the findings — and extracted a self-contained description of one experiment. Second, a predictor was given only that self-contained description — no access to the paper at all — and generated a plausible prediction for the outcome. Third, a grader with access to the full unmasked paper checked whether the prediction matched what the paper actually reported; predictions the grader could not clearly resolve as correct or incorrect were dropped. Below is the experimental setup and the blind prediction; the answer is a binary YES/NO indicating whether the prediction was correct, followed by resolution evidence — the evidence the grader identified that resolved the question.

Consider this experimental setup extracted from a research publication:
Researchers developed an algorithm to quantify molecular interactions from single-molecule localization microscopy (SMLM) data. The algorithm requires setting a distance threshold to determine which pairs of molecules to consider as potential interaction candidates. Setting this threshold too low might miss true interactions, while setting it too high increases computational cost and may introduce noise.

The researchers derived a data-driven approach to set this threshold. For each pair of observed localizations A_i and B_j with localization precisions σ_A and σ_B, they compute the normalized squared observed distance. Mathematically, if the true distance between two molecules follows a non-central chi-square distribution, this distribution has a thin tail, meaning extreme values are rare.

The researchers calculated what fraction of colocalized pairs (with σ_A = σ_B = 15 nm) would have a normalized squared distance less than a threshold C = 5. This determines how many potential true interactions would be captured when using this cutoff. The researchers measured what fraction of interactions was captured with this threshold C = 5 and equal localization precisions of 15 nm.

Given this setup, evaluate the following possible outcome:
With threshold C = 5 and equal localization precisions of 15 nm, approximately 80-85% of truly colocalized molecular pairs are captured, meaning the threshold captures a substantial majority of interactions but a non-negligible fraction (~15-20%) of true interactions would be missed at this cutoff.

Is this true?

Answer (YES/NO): NO